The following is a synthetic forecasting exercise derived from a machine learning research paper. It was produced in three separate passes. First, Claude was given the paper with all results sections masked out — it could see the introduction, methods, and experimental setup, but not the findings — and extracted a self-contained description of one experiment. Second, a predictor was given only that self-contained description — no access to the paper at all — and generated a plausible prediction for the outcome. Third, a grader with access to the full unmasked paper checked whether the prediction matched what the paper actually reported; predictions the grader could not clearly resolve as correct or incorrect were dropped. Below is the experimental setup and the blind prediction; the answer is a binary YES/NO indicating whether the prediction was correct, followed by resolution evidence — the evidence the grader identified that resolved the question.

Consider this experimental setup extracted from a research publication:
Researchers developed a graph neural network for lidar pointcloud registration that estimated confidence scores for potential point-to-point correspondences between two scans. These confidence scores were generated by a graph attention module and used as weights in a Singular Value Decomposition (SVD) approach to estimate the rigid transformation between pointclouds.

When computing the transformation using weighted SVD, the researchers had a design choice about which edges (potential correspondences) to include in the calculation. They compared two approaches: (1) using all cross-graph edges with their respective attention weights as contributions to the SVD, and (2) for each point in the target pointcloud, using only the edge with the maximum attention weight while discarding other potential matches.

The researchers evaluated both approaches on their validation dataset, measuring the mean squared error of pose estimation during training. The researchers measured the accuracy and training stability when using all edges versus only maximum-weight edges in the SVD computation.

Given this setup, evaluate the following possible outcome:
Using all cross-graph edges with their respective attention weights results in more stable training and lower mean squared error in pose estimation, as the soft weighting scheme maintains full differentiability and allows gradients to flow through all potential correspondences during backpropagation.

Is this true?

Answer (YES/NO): NO